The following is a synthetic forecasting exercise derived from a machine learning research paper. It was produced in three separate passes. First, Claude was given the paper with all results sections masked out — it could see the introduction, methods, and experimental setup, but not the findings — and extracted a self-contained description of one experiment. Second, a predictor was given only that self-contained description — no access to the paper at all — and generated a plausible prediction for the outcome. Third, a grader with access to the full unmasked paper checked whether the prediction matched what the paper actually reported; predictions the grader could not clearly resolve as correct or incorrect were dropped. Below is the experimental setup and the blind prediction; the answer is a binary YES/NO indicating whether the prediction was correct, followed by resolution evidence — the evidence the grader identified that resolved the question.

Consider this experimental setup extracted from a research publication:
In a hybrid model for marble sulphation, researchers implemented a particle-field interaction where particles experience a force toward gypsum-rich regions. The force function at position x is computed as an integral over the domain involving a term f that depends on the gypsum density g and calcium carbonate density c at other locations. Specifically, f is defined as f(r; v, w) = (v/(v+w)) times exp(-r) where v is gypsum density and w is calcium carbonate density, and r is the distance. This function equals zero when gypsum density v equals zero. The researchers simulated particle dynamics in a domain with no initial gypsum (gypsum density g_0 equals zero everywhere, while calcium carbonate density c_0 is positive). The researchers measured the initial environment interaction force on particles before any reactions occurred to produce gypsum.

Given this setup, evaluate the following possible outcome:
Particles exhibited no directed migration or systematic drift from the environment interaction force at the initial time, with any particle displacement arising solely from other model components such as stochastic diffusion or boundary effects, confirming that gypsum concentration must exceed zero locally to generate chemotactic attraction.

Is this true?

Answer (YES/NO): YES